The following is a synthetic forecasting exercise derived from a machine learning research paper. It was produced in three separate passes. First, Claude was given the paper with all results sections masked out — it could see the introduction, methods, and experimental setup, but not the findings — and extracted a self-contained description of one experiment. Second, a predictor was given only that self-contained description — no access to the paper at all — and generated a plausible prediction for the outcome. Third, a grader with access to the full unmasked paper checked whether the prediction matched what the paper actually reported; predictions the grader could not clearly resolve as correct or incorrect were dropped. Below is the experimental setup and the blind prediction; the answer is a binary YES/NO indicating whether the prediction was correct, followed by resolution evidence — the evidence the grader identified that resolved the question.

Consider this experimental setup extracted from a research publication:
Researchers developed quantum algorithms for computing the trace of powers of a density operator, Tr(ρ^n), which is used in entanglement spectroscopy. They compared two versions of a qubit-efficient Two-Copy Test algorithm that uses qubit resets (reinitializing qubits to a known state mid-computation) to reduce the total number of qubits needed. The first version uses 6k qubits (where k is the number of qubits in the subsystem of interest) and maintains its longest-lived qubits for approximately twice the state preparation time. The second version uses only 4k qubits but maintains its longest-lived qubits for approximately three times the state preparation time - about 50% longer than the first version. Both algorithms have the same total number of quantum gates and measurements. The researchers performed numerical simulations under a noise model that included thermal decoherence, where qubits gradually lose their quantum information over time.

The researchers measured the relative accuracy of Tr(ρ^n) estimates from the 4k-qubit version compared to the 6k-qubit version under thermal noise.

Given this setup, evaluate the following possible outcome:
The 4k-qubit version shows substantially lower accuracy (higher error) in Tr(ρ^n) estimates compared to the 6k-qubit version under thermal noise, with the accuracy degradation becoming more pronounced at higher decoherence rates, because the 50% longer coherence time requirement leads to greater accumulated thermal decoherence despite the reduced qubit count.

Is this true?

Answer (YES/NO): NO